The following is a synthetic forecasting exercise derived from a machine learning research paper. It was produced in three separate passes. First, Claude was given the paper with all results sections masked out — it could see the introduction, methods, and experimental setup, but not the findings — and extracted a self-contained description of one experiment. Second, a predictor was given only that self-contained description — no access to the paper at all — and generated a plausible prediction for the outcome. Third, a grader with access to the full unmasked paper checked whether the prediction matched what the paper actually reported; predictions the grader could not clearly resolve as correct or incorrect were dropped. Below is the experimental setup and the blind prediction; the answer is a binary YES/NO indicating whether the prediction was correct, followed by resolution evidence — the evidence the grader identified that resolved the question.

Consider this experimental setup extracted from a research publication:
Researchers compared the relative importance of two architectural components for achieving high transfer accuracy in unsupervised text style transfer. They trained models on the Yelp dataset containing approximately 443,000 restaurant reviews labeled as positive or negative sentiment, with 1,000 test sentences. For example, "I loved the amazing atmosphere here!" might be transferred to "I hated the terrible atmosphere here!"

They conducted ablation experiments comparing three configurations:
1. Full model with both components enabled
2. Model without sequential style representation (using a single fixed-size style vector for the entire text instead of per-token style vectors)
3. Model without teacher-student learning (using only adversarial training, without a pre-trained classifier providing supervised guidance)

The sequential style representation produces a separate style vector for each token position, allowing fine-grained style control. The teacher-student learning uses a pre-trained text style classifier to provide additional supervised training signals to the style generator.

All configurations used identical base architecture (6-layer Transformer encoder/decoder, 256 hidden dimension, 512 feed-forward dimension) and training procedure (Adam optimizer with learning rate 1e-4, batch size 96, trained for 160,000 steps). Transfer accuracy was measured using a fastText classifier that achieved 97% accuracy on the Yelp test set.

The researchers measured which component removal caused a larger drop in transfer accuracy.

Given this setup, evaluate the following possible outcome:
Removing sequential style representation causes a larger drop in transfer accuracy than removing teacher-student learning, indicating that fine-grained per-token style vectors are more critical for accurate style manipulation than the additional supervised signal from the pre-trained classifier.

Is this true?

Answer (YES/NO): NO